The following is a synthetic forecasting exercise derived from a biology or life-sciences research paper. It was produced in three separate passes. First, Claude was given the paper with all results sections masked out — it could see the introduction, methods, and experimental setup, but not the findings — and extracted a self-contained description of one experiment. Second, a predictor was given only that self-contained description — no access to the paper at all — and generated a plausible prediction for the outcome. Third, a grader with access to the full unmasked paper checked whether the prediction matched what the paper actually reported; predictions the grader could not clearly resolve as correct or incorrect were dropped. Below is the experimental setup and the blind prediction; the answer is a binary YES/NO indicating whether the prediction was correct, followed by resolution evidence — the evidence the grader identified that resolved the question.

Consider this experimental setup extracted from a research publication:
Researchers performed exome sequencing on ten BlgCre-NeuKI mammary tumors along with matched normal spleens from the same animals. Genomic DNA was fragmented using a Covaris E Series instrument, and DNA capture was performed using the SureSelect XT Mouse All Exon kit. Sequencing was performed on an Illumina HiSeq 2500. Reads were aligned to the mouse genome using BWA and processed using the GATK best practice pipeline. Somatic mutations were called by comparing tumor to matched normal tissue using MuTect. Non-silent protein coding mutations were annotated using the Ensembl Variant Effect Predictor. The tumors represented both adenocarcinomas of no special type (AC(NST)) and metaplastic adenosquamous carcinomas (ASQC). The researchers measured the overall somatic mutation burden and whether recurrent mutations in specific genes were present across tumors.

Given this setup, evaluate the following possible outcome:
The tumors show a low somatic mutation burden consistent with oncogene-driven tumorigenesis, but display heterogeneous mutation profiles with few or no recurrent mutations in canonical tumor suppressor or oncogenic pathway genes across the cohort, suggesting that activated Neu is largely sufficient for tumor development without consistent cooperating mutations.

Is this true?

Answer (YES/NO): YES